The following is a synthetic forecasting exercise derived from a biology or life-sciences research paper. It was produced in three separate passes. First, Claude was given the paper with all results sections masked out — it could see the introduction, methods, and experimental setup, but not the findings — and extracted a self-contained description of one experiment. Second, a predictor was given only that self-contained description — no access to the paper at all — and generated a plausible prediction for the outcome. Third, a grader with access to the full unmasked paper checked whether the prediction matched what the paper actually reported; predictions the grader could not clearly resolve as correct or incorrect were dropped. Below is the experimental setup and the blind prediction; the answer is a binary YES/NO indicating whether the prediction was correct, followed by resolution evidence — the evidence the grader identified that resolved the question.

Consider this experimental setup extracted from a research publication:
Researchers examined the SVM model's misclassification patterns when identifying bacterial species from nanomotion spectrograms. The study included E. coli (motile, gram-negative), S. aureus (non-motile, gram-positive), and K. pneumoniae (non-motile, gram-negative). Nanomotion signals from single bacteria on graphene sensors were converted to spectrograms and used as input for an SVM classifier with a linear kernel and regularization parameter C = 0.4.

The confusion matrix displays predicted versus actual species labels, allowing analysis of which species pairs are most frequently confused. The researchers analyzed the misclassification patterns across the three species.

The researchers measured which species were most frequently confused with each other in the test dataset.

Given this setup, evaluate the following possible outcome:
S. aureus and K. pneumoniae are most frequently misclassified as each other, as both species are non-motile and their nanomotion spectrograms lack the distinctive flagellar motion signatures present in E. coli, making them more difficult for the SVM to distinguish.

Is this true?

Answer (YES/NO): NO